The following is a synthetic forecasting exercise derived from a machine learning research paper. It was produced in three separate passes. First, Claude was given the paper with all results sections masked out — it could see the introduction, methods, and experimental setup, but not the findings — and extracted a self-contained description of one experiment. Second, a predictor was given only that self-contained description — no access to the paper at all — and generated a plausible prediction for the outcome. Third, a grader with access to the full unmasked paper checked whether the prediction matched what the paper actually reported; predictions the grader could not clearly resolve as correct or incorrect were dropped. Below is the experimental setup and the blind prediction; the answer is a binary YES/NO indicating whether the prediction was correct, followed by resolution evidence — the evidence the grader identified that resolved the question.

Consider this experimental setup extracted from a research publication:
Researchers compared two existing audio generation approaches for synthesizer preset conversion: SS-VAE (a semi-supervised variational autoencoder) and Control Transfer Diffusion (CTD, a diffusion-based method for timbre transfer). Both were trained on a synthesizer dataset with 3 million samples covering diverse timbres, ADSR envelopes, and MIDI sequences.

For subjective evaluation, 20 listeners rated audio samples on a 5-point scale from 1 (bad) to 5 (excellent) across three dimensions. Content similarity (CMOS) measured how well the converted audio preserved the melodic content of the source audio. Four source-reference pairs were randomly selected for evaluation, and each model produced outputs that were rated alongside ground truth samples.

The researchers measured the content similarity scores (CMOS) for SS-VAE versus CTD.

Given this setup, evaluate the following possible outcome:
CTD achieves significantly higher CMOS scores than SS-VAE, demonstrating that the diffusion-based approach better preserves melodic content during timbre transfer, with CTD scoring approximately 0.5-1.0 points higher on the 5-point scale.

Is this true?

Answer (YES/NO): NO